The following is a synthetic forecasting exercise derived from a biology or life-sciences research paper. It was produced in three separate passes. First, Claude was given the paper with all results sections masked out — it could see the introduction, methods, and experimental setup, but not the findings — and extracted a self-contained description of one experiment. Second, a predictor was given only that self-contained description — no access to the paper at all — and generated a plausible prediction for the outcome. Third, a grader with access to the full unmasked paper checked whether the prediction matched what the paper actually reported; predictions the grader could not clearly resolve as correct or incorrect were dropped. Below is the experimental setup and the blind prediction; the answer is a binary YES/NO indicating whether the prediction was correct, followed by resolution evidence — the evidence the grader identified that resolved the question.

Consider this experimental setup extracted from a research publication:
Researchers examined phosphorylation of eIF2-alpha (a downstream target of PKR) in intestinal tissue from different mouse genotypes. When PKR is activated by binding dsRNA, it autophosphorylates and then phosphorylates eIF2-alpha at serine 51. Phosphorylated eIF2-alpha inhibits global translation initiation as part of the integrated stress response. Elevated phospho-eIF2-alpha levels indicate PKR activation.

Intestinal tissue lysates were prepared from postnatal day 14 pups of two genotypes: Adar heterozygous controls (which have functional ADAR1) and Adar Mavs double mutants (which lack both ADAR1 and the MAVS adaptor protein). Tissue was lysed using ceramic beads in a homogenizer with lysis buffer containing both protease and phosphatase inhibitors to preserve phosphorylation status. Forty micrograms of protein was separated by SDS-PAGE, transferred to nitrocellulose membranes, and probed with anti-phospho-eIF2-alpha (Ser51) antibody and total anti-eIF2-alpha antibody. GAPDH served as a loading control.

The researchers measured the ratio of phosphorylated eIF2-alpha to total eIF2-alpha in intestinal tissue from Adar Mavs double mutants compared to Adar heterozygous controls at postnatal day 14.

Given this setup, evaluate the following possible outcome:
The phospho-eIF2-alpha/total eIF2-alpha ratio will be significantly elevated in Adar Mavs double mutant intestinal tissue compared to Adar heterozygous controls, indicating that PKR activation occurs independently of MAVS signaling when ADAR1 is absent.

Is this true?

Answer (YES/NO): YES